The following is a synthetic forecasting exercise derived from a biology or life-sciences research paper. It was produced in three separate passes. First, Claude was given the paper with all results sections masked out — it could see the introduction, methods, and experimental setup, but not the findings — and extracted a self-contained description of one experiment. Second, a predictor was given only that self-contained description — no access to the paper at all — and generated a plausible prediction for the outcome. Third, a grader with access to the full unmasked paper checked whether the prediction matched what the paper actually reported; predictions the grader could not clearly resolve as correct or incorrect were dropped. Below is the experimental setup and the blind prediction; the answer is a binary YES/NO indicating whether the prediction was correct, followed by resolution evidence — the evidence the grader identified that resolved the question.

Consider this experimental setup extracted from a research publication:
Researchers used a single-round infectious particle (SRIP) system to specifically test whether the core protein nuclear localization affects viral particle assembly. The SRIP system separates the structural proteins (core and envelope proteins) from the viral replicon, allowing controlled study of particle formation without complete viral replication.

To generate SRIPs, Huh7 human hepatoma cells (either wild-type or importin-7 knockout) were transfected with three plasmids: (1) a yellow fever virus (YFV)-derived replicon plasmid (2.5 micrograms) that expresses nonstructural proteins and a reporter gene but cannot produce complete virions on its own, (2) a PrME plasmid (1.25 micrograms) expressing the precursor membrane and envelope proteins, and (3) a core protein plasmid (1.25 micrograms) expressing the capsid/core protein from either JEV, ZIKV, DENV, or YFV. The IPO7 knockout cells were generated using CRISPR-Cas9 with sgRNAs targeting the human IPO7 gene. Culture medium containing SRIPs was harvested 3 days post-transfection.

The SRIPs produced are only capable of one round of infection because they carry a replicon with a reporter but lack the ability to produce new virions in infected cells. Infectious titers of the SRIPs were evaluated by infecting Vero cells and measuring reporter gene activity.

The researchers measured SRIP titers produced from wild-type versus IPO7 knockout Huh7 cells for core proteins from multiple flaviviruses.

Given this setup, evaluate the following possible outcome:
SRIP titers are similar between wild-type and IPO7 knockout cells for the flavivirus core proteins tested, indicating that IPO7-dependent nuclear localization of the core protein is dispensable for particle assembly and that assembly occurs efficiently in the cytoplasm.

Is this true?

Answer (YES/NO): NO